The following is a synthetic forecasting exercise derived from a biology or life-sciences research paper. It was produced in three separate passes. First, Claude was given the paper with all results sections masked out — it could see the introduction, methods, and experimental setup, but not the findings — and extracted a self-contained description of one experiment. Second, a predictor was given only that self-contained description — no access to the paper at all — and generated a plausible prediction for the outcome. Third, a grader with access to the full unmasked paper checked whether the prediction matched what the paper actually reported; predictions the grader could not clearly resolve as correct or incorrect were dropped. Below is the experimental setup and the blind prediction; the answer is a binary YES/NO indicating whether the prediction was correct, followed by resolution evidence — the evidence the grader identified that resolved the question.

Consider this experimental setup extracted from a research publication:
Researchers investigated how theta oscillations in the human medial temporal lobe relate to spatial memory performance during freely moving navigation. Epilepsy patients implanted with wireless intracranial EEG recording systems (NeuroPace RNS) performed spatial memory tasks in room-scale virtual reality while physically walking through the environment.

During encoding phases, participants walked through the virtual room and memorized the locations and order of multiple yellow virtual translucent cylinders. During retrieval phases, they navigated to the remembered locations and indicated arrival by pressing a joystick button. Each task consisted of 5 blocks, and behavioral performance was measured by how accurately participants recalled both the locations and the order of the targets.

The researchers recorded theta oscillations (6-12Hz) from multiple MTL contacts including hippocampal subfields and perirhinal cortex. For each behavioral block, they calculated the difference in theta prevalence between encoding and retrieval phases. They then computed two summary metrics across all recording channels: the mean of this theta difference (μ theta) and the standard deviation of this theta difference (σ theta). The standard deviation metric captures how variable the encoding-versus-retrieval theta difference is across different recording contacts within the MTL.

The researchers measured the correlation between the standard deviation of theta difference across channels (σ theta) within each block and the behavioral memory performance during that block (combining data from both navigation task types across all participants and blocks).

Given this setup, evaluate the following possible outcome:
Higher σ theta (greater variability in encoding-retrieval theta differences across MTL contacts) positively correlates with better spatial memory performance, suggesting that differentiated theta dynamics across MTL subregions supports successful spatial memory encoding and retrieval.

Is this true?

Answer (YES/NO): NO